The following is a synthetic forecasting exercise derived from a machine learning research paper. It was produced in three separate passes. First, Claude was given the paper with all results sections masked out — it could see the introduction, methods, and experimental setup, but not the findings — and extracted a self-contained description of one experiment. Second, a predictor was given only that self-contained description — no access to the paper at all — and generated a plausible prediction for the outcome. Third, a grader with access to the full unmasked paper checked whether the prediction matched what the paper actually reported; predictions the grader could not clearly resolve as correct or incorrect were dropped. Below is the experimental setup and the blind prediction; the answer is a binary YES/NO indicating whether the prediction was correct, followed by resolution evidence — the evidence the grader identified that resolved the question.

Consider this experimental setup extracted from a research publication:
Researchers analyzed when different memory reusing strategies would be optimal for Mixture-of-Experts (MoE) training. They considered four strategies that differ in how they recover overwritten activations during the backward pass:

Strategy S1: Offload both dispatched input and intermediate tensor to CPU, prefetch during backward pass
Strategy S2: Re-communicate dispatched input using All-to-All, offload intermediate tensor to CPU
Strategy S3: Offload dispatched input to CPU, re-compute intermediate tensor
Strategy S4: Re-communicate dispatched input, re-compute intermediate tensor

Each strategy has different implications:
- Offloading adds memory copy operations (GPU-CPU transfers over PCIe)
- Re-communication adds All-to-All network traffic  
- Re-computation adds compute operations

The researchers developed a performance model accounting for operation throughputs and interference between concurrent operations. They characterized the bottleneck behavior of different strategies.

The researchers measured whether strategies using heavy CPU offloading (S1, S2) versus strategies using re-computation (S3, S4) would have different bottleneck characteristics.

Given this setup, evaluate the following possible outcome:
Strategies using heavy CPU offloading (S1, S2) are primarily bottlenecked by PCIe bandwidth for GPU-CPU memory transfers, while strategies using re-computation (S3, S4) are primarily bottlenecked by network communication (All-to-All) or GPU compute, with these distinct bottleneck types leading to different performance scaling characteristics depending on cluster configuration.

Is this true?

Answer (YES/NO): YES